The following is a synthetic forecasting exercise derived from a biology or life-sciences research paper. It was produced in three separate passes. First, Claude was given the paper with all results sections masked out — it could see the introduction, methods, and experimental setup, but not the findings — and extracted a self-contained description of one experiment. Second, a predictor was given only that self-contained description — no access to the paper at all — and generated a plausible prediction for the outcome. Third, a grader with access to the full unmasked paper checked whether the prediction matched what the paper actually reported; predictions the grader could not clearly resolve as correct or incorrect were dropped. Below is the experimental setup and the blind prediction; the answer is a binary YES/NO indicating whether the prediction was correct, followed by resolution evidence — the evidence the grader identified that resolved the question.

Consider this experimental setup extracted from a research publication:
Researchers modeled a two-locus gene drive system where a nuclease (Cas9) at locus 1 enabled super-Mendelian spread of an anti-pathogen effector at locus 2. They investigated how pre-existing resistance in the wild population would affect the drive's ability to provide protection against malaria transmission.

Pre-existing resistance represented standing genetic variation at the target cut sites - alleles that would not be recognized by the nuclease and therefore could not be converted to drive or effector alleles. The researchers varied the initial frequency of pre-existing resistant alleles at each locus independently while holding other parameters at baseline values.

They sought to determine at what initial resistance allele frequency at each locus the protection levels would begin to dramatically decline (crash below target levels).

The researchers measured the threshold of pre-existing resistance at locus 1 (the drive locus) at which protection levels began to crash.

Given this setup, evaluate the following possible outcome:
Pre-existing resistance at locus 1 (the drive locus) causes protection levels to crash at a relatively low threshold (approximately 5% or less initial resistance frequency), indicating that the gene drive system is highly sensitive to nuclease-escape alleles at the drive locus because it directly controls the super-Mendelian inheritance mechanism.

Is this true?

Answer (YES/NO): NO